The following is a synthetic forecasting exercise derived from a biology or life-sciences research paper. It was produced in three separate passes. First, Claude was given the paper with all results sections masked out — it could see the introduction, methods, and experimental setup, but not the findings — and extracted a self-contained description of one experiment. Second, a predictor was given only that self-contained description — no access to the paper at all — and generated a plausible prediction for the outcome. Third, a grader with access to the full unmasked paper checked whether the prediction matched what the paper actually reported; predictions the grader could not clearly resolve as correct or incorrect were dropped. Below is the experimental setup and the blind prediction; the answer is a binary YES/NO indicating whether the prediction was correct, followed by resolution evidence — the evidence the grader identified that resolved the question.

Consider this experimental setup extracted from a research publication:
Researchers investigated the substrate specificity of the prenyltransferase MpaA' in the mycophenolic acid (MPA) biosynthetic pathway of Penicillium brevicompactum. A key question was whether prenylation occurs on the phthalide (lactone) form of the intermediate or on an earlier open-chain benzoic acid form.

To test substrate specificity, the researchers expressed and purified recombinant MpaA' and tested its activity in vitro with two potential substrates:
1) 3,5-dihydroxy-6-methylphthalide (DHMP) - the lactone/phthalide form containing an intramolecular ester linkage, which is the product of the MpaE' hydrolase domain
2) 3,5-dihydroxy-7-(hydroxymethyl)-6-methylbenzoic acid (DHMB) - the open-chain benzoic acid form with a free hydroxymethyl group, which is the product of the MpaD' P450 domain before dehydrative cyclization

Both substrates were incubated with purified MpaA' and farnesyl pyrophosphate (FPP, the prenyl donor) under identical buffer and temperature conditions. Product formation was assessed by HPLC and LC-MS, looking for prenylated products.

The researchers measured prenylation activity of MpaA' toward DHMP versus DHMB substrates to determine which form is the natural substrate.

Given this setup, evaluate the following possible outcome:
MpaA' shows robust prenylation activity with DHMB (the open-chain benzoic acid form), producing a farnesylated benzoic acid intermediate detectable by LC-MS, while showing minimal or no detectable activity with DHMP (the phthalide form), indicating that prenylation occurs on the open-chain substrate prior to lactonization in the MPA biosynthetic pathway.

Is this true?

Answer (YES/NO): NO